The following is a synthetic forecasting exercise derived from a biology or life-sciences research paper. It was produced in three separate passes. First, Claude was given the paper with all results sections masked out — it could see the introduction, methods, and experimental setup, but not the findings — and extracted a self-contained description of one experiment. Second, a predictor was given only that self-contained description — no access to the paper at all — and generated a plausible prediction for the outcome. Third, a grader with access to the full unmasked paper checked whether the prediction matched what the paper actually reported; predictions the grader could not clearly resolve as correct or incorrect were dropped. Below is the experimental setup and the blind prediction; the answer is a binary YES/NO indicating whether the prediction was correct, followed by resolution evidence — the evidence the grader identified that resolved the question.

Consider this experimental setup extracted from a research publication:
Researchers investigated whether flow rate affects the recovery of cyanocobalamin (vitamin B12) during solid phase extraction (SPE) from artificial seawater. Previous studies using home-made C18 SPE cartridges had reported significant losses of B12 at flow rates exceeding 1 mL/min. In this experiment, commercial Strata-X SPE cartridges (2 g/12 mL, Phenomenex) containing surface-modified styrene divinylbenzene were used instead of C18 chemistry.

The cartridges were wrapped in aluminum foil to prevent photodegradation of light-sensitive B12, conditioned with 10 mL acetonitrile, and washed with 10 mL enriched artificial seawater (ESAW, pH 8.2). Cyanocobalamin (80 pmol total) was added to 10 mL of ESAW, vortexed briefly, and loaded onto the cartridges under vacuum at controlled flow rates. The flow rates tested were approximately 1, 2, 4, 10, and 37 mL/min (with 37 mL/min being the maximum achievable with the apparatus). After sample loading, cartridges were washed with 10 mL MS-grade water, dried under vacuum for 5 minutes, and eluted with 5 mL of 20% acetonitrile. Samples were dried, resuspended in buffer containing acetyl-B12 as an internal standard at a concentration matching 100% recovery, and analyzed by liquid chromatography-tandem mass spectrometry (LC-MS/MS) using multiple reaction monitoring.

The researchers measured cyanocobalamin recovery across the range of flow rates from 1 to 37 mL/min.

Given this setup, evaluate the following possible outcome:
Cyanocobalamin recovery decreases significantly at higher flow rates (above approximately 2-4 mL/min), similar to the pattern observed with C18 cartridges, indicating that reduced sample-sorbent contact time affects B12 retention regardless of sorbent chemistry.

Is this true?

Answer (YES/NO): NO